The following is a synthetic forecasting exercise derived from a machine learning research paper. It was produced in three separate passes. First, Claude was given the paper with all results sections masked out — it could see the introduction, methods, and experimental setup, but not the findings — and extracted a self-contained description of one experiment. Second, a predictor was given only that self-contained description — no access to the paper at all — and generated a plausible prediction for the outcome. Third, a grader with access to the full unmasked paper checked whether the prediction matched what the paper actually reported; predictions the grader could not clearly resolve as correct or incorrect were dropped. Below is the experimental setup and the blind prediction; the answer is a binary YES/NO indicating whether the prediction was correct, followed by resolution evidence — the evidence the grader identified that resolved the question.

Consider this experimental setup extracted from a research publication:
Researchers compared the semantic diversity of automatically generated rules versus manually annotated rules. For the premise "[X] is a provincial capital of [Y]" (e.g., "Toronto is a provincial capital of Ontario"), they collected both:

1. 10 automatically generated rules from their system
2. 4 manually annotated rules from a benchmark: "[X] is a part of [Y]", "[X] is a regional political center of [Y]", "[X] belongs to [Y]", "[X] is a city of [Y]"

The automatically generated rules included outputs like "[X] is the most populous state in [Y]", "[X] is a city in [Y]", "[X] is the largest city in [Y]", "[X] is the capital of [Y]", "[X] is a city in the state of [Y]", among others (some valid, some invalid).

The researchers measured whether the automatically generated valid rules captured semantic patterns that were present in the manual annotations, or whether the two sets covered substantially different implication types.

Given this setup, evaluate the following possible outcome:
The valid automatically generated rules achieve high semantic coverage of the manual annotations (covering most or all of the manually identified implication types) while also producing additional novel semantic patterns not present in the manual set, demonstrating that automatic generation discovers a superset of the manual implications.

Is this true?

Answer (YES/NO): NO